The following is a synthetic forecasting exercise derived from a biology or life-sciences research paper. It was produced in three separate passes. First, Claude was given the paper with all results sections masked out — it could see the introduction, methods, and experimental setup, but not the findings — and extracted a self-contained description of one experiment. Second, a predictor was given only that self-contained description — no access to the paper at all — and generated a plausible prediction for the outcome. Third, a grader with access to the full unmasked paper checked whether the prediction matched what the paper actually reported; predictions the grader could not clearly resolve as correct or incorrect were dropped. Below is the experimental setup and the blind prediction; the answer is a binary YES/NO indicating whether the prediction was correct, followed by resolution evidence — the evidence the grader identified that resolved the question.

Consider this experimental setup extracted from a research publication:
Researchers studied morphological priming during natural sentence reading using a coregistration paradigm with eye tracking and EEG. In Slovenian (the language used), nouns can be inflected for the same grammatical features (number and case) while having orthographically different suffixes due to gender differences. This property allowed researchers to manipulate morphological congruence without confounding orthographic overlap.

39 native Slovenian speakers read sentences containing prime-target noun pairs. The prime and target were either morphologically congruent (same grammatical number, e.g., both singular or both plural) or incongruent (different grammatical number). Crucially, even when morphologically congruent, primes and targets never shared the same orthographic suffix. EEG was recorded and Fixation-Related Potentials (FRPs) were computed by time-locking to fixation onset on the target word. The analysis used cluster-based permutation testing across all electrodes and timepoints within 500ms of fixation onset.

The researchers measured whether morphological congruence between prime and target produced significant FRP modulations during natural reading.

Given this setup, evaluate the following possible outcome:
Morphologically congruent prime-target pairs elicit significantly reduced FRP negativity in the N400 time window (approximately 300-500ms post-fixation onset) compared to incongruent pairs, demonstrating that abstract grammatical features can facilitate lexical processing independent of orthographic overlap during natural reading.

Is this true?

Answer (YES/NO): NO